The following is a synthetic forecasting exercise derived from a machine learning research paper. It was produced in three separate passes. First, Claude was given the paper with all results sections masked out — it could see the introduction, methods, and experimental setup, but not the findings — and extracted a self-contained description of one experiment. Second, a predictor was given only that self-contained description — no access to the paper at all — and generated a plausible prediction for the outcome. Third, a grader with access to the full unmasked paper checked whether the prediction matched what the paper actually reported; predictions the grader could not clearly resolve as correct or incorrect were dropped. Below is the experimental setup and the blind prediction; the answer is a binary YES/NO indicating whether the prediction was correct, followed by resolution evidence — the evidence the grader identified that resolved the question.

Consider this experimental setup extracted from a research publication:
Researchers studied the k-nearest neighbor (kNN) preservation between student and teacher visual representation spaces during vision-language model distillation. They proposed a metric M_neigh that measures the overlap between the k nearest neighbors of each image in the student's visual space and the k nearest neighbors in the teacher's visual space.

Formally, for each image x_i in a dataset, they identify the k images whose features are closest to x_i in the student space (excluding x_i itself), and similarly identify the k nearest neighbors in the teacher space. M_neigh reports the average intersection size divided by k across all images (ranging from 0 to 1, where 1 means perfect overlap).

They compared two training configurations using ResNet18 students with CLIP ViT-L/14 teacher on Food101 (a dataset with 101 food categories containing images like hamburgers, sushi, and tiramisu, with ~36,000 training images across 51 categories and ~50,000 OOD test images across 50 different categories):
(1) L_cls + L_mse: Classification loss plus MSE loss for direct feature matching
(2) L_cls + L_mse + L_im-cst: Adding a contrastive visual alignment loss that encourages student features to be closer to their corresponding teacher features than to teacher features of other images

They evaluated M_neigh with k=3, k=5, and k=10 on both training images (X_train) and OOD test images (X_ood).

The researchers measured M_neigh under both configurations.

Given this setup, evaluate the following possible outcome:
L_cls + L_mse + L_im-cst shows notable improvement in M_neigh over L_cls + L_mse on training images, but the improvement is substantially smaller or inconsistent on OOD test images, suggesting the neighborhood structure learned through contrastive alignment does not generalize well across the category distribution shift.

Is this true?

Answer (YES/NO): YES